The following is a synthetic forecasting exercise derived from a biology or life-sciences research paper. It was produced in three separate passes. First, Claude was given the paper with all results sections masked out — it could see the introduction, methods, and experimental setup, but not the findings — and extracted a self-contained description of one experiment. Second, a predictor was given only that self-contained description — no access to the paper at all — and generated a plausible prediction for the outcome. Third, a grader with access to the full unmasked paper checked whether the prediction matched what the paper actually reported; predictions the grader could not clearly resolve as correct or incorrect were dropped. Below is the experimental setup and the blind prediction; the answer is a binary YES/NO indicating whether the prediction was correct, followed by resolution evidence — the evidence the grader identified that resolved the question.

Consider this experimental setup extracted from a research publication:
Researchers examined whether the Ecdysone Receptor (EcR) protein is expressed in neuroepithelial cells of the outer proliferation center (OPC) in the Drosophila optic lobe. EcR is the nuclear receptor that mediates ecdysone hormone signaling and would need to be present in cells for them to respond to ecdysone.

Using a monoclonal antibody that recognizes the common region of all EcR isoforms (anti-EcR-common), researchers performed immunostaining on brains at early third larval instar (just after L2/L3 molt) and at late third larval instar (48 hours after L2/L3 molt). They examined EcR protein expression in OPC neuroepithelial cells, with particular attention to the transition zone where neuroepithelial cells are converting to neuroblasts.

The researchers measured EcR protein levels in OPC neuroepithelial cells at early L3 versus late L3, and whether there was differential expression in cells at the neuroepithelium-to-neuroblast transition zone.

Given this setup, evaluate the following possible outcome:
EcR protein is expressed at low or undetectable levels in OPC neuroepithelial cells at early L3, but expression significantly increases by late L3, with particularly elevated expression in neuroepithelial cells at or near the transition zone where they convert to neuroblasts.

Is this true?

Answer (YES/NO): NO